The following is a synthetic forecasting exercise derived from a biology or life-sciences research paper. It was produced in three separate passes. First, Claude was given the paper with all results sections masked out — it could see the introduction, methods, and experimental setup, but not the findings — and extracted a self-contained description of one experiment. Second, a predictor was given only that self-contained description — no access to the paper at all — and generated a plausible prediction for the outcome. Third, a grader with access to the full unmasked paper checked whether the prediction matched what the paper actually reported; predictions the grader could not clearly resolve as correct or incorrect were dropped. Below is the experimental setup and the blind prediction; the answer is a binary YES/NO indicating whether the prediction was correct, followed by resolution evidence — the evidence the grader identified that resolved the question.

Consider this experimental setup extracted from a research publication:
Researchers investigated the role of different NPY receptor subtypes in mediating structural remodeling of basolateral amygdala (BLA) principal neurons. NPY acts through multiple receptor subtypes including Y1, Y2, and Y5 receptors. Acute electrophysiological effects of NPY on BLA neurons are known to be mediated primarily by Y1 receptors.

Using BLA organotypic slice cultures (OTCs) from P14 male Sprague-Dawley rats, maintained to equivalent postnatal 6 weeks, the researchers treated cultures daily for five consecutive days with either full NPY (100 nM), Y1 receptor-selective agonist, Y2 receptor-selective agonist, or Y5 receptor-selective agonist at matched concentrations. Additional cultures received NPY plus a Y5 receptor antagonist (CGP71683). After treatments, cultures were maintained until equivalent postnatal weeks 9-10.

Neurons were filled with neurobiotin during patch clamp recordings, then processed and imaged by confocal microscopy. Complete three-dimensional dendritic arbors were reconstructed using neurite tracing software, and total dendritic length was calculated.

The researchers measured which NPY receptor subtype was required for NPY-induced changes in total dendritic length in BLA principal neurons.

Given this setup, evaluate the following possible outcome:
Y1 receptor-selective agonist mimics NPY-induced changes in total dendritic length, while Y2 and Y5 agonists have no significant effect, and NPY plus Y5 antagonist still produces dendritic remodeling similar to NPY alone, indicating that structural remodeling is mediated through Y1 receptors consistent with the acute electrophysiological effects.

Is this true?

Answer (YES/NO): NO